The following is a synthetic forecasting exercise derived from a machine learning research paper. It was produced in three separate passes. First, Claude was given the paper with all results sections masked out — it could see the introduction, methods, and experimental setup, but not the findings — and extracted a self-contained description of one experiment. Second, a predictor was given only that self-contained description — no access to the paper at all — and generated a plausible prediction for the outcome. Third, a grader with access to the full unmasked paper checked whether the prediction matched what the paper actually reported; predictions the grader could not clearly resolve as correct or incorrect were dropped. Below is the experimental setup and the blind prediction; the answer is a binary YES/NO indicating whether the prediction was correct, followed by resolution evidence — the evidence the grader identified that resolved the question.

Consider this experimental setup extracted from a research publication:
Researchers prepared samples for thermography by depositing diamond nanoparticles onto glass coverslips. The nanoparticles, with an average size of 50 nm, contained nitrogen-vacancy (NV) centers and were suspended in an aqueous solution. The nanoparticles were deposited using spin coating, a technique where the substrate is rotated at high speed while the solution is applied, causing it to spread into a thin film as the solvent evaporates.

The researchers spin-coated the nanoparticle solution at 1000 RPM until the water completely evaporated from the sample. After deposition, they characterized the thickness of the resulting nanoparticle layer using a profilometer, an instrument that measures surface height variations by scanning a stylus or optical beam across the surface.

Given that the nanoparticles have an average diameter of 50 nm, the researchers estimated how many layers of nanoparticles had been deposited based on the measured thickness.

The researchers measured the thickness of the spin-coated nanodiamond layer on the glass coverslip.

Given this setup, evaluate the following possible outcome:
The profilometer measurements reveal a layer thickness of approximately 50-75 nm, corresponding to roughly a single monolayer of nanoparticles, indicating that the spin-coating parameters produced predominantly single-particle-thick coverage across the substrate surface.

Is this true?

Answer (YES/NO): NO